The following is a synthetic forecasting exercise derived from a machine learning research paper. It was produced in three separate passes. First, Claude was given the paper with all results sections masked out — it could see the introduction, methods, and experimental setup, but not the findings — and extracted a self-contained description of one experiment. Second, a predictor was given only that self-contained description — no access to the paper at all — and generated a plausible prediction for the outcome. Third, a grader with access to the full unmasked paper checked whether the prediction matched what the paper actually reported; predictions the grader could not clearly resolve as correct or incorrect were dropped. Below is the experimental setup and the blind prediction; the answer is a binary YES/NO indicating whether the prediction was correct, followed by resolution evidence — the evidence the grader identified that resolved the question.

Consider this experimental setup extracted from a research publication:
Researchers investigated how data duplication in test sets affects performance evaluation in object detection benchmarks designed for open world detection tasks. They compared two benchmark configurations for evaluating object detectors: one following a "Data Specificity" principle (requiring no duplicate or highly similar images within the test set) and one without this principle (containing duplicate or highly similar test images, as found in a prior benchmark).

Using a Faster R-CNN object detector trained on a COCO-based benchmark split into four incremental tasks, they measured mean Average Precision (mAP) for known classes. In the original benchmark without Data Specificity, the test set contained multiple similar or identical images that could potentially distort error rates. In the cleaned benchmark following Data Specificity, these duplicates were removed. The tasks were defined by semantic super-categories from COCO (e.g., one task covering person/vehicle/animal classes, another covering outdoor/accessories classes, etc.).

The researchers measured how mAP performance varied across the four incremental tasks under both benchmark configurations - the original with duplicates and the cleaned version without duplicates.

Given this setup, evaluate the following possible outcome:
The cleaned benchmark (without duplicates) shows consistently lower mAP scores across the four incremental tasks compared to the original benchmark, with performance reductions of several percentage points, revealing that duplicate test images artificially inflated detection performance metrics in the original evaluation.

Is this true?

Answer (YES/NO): NO